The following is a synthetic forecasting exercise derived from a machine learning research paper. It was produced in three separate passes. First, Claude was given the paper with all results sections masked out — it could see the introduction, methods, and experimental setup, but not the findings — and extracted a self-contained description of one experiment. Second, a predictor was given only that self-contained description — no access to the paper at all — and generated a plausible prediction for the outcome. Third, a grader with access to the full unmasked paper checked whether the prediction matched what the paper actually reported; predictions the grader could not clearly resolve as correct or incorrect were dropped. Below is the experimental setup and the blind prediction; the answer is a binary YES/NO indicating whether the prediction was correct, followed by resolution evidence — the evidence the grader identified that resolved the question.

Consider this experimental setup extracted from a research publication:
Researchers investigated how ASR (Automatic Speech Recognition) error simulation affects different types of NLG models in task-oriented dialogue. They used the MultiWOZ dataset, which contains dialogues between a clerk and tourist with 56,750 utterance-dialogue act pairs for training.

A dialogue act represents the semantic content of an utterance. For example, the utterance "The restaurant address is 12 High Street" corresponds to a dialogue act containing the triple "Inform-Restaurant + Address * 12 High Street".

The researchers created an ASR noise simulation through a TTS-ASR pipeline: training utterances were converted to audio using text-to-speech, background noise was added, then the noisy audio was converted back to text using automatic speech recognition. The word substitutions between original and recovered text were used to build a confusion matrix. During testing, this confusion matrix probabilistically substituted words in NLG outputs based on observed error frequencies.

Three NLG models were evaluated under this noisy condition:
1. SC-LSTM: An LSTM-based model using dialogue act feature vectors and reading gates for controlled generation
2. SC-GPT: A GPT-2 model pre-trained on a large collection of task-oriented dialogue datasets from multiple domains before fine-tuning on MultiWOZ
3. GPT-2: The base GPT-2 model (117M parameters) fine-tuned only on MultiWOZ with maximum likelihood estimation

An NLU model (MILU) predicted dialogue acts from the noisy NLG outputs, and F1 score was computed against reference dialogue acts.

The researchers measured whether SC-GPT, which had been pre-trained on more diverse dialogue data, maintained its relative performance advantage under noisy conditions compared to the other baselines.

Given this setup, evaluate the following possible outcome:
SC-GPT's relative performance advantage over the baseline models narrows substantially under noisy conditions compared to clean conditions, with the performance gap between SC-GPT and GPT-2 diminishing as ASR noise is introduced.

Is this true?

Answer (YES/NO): NO